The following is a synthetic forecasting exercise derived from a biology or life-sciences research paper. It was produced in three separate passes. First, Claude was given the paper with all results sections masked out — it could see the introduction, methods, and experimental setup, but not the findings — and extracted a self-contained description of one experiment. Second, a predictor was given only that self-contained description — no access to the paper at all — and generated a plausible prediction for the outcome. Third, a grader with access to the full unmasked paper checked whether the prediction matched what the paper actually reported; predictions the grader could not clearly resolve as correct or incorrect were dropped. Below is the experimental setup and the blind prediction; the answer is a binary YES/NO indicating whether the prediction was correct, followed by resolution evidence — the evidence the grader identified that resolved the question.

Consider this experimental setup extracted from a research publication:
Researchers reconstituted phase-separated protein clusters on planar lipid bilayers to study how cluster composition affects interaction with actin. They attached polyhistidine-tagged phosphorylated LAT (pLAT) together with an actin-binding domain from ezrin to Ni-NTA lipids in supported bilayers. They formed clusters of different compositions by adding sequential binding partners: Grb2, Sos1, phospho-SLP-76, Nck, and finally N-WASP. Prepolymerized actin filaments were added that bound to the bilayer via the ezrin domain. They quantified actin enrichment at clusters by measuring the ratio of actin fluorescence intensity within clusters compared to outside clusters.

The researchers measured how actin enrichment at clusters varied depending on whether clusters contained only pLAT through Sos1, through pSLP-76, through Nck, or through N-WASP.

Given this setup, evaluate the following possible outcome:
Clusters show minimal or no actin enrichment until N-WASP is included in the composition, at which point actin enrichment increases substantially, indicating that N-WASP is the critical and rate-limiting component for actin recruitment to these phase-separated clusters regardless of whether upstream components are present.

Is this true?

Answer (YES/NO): NO